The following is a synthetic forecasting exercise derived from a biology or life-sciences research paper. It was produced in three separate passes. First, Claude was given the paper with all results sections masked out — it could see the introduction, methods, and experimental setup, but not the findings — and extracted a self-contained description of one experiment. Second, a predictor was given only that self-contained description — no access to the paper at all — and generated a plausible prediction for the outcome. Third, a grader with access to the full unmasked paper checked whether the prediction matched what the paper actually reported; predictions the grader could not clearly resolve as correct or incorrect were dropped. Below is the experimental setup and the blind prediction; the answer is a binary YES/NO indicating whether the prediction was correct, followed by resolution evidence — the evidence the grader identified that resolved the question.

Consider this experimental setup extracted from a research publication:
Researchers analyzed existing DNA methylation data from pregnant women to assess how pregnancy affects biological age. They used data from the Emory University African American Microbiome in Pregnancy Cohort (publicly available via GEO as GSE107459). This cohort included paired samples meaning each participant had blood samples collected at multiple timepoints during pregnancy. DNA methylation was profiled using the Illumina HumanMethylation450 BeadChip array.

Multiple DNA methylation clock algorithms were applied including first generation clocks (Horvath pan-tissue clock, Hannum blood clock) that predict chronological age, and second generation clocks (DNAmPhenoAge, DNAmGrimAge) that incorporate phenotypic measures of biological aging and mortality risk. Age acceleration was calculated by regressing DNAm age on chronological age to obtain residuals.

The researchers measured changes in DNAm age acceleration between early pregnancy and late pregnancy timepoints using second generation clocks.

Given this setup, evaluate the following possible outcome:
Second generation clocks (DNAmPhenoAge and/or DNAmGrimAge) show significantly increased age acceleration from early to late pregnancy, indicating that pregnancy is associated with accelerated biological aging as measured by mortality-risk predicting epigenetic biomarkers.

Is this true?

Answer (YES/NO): YES